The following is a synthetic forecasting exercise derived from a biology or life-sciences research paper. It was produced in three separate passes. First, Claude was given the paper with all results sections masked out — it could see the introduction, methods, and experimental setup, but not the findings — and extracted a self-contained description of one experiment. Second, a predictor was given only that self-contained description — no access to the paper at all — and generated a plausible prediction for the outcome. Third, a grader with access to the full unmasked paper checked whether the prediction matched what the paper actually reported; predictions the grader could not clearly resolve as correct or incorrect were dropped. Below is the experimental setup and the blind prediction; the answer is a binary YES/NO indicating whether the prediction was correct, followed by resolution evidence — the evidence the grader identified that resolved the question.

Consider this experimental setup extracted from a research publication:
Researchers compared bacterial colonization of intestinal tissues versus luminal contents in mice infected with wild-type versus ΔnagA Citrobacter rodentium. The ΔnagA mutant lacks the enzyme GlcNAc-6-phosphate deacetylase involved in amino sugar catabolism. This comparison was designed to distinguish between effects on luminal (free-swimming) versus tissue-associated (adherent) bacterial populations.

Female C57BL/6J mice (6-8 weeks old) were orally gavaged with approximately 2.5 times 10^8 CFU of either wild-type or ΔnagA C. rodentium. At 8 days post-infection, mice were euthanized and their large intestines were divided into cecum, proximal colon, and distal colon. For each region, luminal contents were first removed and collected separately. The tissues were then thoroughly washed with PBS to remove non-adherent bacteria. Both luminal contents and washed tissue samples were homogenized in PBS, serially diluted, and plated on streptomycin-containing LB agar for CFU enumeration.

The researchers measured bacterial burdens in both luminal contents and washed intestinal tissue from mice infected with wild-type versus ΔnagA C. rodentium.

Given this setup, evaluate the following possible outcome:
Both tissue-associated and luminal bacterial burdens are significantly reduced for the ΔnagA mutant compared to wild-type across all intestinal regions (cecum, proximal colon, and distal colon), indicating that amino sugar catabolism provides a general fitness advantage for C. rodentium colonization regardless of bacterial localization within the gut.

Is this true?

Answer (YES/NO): NO